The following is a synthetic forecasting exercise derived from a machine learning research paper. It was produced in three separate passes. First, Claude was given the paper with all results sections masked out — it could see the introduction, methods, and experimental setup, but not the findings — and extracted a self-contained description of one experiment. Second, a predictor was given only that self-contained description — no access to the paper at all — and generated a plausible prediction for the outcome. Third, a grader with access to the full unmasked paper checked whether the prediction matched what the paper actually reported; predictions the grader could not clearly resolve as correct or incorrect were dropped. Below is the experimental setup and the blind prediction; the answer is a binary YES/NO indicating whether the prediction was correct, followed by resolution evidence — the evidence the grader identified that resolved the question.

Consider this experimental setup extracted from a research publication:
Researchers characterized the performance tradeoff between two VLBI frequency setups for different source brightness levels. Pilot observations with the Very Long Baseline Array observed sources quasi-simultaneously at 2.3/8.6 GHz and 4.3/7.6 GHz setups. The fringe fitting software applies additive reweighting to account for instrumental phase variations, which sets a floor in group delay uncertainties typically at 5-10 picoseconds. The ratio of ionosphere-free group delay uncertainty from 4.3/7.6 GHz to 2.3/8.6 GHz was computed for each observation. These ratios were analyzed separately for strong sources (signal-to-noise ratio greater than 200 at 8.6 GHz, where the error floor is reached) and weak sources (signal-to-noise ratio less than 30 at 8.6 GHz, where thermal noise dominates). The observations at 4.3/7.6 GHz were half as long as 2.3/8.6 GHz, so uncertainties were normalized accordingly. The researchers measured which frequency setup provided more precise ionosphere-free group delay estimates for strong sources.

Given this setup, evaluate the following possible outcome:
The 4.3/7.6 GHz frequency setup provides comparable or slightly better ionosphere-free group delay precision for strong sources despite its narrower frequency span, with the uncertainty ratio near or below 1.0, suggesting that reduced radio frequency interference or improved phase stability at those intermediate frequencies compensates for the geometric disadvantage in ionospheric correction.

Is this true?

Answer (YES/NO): NO